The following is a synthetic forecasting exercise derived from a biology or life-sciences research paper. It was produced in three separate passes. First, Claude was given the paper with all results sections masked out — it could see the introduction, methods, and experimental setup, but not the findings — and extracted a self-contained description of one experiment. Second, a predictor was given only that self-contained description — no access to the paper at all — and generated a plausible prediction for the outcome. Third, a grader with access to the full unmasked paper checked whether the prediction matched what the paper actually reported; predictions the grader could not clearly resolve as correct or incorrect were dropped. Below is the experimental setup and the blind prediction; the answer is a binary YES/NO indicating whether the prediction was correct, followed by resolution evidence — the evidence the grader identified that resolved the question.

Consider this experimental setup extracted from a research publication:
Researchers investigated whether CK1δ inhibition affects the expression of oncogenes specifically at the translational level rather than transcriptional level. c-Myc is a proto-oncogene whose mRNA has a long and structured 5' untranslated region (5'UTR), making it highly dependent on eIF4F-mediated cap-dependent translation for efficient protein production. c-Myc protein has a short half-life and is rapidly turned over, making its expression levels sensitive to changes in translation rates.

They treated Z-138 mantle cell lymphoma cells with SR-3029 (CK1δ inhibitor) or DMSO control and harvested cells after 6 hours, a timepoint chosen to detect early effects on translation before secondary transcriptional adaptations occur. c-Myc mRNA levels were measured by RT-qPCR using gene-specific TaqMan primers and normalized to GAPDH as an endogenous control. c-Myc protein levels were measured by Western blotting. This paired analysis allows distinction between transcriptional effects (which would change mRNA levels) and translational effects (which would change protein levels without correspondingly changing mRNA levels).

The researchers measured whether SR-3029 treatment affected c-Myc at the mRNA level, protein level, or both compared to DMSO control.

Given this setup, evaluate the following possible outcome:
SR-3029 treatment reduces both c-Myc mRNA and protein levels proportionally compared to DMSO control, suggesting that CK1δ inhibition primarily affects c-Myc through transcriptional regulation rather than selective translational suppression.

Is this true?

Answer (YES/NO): NO